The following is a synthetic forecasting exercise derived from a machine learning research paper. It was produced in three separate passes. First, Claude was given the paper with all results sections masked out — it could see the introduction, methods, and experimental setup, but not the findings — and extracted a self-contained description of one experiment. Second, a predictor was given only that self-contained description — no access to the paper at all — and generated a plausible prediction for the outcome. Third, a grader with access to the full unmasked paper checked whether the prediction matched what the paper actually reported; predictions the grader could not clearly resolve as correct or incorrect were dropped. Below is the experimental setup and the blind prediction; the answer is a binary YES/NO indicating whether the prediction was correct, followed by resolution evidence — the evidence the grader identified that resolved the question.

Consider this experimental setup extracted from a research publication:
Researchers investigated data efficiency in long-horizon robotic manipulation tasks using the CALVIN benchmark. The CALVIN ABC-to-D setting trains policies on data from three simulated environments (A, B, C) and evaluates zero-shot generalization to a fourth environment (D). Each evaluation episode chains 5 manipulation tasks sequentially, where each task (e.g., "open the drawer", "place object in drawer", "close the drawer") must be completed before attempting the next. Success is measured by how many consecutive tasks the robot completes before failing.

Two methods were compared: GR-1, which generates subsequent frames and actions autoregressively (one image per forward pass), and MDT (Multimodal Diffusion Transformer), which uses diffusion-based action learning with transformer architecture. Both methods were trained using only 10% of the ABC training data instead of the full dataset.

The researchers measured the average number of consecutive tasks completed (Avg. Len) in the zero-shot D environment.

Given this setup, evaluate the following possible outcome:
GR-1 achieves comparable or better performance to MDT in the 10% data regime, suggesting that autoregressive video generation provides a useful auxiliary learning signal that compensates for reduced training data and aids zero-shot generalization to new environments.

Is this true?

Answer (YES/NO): YES